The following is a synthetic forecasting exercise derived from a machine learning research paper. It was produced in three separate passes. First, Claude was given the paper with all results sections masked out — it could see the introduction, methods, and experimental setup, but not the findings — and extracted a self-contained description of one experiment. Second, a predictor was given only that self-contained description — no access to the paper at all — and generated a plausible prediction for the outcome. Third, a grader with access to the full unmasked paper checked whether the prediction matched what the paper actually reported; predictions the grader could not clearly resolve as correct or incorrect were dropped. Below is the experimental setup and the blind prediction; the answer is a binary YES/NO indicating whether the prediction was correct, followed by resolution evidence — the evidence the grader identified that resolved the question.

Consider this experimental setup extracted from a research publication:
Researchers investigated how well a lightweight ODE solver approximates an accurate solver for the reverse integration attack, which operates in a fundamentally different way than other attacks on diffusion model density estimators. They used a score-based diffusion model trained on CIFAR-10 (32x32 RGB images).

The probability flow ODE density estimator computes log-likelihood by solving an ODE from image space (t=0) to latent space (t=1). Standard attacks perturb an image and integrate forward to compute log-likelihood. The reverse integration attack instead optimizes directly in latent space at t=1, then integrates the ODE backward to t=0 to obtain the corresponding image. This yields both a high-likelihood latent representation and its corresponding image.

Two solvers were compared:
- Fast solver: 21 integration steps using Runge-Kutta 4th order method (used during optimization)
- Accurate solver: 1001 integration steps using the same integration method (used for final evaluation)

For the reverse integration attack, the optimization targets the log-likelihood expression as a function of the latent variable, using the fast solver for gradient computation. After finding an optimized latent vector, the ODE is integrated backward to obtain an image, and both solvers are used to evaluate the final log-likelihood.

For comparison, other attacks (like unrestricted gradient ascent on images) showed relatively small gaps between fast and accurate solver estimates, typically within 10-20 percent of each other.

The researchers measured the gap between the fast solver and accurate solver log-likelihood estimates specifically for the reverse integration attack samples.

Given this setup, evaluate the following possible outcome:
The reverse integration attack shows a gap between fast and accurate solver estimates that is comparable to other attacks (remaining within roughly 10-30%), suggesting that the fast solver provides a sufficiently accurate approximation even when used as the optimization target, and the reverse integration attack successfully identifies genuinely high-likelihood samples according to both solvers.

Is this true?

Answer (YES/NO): NO